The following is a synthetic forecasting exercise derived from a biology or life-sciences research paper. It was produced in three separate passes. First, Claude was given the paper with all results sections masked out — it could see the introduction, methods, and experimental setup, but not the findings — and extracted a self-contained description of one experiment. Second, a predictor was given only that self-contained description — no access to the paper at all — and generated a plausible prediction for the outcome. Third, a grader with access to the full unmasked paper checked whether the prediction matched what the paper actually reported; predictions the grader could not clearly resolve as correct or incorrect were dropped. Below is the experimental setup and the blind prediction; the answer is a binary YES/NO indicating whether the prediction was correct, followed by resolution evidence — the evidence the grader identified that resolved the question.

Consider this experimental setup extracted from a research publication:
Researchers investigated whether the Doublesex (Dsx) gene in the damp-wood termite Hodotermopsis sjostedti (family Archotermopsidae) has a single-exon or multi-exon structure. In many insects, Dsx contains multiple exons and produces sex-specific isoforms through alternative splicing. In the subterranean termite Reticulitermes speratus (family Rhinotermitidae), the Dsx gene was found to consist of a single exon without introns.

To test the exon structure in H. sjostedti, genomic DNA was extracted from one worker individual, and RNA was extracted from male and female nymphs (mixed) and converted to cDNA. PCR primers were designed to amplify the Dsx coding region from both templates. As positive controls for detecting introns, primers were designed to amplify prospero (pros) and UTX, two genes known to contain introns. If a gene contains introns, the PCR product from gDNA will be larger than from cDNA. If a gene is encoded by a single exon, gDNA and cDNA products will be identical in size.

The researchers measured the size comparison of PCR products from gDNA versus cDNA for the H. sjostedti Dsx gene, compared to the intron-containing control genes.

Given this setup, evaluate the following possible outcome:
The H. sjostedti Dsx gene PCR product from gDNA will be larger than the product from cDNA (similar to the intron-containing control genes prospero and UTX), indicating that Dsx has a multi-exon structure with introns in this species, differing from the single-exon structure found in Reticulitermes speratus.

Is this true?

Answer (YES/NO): YES